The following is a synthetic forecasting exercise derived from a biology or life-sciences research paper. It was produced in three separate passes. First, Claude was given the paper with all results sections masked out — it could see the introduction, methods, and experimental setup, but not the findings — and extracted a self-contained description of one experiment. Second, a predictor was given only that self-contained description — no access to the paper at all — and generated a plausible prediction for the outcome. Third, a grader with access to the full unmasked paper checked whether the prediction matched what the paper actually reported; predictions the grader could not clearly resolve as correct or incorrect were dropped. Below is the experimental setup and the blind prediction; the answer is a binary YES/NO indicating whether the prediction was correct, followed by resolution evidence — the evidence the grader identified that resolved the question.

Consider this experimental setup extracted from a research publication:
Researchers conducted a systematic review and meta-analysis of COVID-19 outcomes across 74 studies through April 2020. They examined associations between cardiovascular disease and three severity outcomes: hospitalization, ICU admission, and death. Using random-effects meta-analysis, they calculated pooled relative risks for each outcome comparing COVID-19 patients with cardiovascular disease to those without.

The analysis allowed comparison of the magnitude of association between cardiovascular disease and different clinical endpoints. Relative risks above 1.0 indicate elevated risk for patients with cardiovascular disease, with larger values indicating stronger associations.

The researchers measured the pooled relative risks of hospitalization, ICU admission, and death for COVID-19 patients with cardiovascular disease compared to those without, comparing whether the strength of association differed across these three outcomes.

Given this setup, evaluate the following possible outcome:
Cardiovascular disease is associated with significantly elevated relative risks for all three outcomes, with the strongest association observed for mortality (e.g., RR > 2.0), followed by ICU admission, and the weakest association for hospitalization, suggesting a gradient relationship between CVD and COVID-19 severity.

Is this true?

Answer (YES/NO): YES